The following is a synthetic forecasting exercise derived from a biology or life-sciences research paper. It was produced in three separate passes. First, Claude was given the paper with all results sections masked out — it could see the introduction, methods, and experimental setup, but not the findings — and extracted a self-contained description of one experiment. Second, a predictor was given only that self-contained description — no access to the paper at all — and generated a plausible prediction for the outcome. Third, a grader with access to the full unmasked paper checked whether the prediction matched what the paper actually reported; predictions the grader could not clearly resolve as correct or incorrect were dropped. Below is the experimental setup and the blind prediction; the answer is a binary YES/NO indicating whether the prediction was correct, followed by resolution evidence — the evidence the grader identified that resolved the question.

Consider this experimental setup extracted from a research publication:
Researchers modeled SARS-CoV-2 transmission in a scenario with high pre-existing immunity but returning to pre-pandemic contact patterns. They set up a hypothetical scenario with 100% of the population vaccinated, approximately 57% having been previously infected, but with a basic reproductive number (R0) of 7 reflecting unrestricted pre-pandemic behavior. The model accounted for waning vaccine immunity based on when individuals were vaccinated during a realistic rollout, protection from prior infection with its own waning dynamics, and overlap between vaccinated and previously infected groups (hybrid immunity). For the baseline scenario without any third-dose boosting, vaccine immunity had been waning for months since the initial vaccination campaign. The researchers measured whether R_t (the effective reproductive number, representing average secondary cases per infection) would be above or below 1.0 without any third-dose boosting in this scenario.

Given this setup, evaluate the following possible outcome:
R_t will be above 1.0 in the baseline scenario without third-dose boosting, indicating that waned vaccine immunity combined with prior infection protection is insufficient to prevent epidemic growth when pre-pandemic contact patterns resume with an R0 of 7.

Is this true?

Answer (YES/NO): YES